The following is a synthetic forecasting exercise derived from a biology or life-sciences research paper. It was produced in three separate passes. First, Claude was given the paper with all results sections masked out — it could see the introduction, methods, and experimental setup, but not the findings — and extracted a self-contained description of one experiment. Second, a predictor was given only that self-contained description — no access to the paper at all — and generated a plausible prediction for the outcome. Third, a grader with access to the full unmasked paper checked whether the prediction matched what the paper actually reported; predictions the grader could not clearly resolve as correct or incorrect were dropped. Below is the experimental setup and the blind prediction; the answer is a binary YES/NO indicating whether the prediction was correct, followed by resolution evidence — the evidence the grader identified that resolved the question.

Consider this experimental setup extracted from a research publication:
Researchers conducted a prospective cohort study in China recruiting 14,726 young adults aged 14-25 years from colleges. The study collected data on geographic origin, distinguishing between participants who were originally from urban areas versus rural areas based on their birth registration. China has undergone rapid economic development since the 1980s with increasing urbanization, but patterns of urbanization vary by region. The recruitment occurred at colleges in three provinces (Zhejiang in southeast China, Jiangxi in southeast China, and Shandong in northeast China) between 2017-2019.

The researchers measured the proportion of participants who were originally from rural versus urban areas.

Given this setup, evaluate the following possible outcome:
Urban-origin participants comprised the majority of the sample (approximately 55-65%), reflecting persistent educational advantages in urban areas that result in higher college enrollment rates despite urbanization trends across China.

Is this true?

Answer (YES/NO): NO